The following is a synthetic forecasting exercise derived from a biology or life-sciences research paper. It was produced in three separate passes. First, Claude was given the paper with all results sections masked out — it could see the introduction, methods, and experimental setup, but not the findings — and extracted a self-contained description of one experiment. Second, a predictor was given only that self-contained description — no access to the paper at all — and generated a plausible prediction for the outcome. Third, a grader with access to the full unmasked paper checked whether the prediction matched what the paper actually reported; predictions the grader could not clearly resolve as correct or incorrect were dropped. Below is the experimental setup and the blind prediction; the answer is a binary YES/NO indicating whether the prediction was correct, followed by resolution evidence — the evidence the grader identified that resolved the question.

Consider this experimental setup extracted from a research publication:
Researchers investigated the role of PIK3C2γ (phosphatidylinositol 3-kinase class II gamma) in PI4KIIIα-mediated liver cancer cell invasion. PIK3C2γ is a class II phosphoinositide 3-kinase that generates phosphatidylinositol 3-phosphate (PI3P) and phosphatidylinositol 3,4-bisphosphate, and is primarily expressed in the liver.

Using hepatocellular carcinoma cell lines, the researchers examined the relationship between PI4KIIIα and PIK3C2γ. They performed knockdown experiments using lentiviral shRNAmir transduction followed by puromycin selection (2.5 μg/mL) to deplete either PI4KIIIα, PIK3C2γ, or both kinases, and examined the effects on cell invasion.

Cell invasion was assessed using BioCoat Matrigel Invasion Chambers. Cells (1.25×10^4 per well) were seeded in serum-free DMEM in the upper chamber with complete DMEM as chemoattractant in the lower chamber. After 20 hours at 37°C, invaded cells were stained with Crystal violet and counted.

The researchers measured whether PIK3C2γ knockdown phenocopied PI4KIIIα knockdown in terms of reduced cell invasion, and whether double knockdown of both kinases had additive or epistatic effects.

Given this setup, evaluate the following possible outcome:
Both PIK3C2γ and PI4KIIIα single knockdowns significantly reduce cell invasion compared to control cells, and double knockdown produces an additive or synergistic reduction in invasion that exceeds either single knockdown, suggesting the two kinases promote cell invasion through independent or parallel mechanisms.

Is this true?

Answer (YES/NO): NO